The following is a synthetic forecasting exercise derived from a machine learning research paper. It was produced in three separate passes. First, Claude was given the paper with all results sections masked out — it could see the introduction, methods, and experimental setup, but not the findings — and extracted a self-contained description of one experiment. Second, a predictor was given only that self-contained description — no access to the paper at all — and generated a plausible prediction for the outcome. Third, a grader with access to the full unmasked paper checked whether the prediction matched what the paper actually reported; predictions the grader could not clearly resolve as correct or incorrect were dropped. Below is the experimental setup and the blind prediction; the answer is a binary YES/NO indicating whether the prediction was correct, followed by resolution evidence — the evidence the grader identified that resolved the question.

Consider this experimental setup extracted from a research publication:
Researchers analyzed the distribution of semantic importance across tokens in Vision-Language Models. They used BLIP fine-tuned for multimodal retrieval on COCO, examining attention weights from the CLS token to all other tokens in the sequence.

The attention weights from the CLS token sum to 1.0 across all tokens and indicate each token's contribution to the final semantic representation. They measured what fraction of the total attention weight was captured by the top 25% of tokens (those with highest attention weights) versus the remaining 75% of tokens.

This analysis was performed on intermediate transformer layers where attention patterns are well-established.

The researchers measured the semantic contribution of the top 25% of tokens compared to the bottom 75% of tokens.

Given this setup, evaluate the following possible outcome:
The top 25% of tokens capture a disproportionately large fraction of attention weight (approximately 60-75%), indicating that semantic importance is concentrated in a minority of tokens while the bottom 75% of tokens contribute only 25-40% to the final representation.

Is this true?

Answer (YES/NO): NO